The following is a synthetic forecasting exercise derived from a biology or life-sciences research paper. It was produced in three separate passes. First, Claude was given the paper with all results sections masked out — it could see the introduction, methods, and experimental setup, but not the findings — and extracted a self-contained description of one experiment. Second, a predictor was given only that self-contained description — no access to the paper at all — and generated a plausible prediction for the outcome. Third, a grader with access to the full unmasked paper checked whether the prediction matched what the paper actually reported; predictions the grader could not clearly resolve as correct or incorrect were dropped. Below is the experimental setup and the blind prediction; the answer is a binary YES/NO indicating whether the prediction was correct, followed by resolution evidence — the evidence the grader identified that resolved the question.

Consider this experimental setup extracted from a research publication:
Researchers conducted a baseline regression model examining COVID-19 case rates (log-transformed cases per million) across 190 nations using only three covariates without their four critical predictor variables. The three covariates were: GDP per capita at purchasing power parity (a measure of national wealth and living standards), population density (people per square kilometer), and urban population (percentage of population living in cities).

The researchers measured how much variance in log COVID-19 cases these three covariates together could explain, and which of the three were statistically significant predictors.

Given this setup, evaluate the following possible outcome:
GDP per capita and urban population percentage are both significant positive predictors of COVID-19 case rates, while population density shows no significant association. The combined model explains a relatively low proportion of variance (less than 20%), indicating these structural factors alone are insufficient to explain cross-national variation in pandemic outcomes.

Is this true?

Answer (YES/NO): NO